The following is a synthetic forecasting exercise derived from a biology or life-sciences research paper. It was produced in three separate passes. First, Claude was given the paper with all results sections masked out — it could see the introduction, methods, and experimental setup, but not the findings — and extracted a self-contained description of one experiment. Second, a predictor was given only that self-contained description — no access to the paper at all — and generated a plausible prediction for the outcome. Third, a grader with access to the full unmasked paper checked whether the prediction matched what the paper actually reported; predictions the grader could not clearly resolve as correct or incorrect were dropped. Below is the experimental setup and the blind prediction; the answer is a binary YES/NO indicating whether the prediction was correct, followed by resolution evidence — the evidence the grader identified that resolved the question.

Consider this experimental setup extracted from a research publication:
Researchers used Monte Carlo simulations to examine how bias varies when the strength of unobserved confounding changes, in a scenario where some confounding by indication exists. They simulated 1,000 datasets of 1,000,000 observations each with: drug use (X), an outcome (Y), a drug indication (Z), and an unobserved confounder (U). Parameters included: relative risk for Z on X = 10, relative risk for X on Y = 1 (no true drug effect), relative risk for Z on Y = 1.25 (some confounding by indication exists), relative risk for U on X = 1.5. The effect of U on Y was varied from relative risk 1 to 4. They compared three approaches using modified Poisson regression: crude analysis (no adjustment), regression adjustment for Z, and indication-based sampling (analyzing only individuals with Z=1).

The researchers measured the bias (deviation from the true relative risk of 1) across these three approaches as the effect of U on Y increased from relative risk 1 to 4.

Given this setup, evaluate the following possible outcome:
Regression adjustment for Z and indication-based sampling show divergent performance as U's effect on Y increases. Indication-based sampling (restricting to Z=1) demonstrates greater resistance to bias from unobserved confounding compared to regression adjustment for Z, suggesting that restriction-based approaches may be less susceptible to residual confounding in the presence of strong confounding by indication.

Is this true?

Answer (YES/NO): NO